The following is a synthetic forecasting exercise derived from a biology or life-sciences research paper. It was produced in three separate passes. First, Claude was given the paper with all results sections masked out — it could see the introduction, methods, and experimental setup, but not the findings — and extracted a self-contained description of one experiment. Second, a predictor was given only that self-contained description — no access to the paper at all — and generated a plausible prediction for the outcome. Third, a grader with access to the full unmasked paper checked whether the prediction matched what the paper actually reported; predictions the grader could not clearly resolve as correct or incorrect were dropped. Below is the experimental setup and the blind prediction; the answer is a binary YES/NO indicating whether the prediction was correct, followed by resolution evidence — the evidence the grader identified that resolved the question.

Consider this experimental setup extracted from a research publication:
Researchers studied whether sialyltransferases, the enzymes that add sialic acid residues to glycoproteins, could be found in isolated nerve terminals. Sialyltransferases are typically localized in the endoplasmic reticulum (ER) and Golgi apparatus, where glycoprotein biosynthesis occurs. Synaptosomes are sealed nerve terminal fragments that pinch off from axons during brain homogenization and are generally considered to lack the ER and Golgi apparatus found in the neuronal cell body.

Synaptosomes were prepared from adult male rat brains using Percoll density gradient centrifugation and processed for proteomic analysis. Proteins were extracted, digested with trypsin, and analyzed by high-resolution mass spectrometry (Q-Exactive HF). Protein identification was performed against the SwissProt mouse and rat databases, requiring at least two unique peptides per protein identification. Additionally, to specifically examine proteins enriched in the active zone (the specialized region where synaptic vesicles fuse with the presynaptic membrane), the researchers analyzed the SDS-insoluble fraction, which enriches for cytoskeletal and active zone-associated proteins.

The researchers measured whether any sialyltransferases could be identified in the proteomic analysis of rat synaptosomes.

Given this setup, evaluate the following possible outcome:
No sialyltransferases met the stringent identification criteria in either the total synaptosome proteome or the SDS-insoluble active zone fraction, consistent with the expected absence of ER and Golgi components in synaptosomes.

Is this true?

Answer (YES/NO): NO